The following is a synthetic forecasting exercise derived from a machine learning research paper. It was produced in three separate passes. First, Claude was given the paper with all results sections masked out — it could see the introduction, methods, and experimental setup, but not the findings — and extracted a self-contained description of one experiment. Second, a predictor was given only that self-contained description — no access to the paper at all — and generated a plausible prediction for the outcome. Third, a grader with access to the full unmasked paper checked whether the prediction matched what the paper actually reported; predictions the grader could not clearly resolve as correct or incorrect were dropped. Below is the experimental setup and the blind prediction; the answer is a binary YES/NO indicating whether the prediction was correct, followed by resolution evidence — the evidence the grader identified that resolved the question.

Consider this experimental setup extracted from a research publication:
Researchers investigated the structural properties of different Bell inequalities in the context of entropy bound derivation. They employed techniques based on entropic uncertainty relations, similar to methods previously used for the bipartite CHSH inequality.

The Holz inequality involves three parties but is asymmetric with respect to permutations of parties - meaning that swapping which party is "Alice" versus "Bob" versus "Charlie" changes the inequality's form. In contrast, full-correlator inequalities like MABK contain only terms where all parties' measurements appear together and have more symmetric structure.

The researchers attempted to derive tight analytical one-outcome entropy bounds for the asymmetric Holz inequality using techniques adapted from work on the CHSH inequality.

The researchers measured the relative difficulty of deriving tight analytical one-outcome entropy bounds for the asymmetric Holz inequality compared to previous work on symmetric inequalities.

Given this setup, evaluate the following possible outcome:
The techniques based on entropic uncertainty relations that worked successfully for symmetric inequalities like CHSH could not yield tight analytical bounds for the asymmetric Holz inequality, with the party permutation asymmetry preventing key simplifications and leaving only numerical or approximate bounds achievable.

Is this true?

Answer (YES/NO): NO